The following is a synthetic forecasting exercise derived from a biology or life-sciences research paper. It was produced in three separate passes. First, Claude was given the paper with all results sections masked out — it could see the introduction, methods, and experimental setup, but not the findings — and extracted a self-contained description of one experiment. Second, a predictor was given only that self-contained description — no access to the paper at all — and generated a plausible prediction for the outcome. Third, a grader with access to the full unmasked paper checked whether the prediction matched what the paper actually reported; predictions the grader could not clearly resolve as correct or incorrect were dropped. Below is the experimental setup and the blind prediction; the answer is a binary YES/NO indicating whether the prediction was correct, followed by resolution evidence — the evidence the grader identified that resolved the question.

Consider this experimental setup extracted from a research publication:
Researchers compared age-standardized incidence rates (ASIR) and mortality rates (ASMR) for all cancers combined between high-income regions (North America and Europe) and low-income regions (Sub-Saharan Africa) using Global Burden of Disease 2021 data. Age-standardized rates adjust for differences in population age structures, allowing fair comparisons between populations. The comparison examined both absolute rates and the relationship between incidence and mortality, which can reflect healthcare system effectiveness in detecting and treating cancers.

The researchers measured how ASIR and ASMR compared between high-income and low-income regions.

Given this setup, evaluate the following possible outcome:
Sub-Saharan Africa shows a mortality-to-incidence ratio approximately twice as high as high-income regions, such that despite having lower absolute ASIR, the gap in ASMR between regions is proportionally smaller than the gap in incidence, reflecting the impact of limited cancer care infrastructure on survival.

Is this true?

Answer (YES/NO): NO